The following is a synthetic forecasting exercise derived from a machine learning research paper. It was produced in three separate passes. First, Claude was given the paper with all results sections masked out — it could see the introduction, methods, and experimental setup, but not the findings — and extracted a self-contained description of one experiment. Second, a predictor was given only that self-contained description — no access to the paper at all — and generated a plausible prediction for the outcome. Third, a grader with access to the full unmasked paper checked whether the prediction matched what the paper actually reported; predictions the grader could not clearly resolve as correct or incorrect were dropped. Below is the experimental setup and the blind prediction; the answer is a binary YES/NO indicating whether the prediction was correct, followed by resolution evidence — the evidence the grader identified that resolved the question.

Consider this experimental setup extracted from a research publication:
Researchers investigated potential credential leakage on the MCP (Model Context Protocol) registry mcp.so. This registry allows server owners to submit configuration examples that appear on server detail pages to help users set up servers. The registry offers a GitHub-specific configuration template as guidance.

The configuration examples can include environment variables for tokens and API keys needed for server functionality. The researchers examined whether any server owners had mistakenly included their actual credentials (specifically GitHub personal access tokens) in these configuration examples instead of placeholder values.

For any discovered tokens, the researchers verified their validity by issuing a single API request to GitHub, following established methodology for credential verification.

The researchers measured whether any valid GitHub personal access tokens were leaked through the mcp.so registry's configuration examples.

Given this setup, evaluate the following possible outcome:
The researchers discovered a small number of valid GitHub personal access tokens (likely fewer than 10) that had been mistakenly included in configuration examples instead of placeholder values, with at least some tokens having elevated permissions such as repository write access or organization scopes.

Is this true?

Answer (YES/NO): YES